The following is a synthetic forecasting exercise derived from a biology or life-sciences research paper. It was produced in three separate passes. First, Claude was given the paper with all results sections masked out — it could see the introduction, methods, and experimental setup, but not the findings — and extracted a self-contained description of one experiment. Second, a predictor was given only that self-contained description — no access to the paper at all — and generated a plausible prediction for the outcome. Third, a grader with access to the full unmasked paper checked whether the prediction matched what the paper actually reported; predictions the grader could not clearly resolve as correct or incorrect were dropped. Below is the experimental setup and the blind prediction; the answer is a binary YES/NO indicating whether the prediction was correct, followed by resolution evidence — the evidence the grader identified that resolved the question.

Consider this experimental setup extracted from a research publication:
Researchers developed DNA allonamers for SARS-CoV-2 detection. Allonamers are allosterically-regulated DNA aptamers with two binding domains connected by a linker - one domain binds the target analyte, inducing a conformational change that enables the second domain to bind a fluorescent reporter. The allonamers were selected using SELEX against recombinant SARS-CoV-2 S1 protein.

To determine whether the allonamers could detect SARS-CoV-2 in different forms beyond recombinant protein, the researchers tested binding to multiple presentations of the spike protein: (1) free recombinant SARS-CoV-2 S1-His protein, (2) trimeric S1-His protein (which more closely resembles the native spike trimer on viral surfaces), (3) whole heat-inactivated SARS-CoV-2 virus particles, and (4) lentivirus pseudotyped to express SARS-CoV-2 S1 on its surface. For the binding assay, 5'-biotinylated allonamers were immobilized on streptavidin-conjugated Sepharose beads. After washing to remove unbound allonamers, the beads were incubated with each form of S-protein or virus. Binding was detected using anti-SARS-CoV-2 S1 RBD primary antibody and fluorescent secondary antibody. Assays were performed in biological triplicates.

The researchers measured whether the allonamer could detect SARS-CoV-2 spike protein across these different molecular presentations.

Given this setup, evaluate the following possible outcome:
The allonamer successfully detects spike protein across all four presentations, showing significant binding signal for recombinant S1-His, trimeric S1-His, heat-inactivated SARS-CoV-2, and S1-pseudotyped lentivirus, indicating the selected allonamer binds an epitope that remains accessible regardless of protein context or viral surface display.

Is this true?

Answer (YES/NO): NO